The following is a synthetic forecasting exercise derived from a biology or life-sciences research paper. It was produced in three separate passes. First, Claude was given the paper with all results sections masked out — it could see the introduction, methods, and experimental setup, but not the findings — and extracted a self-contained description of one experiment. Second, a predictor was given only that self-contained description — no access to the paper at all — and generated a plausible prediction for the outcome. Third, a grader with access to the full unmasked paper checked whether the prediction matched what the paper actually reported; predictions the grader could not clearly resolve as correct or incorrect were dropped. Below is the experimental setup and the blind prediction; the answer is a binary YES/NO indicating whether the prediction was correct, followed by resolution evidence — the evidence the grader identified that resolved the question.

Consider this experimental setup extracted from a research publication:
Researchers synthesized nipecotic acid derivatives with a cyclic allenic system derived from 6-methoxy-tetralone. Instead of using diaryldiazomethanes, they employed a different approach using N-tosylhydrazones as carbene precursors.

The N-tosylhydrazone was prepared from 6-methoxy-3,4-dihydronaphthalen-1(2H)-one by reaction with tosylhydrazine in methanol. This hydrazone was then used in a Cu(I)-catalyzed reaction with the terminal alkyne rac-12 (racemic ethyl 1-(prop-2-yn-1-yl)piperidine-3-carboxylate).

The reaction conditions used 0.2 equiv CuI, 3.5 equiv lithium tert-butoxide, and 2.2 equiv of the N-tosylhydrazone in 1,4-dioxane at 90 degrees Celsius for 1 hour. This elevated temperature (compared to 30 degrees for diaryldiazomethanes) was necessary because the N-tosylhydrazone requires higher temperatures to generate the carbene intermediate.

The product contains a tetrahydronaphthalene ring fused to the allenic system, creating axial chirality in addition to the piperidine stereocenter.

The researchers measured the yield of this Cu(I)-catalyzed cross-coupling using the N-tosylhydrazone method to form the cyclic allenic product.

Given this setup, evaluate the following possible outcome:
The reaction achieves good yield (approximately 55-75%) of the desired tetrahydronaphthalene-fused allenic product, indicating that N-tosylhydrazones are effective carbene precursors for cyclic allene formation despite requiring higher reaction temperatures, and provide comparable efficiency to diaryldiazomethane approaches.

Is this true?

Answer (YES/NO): YES